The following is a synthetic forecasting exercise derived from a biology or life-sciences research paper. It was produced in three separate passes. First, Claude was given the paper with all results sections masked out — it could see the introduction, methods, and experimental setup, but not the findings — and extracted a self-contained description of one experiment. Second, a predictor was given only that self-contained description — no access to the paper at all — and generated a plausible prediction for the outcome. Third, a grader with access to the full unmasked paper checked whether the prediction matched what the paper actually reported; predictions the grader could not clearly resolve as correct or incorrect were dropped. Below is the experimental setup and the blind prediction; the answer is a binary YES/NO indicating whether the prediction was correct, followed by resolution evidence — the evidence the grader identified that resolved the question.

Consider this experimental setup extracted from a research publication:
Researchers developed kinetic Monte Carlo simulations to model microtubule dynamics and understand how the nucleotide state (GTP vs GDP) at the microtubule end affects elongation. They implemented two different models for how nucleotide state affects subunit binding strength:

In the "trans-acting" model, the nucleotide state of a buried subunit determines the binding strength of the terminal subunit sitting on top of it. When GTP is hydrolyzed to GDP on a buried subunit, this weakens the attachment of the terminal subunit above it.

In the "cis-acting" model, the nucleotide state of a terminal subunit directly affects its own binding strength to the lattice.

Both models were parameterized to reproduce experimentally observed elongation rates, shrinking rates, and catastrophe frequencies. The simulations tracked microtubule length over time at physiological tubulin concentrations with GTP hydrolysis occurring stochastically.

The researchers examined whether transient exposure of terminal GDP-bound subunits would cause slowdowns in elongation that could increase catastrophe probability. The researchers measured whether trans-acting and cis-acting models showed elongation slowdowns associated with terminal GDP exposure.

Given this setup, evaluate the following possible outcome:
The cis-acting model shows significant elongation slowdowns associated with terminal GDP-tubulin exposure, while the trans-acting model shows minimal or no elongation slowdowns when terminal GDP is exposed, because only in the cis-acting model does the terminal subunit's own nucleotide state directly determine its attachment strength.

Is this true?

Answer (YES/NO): NO